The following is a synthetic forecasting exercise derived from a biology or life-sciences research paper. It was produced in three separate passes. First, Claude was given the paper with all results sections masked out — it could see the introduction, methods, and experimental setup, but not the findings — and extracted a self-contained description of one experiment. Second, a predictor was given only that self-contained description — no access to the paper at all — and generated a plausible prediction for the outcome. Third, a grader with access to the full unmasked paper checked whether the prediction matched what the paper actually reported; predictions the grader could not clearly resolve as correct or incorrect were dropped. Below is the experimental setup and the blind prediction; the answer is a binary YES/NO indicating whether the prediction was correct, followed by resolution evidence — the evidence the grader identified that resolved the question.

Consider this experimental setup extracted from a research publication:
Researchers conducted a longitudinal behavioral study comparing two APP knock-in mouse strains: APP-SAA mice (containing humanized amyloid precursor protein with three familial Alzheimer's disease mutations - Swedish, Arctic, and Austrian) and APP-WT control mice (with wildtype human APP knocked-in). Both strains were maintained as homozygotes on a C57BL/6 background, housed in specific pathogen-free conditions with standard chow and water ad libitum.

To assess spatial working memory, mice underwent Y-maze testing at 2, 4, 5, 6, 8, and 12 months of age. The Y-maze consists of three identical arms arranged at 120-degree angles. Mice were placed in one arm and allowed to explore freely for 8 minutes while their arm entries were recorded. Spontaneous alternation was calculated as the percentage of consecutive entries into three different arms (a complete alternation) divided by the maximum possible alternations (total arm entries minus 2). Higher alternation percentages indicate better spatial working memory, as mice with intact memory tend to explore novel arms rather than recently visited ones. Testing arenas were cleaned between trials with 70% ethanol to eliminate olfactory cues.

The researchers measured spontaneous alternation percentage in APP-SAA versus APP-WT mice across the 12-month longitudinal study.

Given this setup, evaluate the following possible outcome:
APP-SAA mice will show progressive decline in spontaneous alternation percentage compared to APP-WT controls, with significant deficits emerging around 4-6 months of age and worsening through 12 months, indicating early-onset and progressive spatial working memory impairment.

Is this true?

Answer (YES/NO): NO